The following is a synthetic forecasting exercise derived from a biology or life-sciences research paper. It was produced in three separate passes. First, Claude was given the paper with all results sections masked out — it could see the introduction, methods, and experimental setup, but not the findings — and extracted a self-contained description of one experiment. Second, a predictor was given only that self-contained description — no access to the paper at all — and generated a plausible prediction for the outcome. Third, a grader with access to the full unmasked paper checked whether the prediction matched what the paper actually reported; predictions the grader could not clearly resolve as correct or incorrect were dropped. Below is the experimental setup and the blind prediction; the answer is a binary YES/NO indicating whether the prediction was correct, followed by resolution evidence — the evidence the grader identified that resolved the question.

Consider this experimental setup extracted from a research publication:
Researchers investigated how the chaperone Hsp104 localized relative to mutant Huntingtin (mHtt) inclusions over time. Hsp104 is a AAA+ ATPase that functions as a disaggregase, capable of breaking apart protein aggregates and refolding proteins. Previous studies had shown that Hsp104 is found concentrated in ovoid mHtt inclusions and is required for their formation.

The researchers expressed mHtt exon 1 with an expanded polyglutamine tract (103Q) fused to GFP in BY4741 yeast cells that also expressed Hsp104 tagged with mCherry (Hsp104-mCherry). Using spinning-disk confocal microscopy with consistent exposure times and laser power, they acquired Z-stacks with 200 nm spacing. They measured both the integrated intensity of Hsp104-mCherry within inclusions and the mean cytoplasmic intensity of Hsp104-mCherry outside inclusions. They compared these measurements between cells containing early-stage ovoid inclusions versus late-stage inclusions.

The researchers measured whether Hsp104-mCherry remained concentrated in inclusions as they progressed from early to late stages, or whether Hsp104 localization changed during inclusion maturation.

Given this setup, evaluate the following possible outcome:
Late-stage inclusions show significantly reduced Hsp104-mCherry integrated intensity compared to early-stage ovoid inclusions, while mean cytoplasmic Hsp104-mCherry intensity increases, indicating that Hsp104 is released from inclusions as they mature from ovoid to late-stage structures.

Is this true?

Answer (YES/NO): NO